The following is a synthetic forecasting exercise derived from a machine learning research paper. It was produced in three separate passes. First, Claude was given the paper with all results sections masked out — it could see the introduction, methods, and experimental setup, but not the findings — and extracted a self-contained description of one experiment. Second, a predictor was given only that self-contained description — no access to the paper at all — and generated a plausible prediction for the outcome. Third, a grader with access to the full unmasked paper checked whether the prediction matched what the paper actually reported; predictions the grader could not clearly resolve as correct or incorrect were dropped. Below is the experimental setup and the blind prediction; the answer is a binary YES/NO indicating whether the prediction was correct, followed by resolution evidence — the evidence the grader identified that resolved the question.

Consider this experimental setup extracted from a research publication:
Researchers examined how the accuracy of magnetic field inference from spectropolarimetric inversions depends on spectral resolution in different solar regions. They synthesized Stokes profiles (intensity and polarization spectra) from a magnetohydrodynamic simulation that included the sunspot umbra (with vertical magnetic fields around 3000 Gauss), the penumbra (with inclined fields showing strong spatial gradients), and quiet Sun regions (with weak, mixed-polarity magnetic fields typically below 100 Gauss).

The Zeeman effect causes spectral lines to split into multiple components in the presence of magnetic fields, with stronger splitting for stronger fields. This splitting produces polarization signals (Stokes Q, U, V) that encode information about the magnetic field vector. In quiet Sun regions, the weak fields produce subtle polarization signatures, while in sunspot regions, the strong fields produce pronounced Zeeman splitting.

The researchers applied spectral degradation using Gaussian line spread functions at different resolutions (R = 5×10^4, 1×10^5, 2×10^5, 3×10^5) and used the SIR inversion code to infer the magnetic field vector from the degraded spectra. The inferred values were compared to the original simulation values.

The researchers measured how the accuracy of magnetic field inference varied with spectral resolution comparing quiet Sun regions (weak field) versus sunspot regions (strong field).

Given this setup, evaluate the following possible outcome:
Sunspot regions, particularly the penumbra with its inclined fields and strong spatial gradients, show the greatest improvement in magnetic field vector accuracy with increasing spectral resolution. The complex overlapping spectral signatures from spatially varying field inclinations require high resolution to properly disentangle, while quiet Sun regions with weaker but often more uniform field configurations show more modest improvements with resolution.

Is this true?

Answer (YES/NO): NO